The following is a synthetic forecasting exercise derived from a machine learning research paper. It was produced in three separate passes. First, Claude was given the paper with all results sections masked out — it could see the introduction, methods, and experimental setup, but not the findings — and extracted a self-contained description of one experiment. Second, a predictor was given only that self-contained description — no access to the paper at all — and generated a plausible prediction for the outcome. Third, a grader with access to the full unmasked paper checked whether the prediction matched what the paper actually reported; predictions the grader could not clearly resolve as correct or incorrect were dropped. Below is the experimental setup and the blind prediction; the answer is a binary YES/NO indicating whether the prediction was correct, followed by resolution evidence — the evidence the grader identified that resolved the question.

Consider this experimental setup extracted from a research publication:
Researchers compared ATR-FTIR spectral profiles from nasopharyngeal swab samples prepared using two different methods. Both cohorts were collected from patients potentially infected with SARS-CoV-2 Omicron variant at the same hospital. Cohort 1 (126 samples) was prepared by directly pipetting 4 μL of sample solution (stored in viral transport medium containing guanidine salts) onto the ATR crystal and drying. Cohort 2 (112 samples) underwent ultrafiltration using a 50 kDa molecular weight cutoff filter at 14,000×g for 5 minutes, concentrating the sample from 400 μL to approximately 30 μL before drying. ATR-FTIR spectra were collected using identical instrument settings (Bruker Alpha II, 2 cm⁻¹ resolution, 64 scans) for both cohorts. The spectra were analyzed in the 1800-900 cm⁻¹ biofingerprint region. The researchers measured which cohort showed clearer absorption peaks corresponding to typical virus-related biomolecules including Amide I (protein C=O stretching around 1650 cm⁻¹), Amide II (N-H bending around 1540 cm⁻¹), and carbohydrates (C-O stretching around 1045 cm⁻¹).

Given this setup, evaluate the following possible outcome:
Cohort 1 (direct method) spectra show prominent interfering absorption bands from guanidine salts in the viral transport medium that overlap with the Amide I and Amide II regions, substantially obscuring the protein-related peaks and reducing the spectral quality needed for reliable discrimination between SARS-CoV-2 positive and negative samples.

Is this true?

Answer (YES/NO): YES